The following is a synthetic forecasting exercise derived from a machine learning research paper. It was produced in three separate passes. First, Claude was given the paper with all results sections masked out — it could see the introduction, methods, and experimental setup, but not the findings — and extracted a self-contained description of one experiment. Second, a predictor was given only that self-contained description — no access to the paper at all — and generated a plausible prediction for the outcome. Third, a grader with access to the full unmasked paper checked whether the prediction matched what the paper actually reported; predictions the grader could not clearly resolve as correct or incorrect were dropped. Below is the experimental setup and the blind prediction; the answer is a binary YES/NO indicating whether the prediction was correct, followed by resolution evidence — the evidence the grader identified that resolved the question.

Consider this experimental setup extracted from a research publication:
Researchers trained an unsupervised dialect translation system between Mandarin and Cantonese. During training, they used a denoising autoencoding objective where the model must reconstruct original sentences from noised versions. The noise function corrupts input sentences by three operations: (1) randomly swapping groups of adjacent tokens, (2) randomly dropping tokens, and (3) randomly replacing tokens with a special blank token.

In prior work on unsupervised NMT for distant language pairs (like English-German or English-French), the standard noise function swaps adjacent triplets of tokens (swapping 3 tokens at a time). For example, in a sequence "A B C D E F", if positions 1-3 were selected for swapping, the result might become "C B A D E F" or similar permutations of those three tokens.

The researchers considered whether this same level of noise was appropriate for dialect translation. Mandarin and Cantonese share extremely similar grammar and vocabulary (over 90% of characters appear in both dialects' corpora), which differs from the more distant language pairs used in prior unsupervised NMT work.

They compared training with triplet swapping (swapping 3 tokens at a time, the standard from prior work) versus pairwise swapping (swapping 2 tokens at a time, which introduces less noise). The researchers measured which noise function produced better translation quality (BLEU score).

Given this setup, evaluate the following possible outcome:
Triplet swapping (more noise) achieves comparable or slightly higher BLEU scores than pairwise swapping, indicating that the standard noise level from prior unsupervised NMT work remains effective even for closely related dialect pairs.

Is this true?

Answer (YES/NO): NO